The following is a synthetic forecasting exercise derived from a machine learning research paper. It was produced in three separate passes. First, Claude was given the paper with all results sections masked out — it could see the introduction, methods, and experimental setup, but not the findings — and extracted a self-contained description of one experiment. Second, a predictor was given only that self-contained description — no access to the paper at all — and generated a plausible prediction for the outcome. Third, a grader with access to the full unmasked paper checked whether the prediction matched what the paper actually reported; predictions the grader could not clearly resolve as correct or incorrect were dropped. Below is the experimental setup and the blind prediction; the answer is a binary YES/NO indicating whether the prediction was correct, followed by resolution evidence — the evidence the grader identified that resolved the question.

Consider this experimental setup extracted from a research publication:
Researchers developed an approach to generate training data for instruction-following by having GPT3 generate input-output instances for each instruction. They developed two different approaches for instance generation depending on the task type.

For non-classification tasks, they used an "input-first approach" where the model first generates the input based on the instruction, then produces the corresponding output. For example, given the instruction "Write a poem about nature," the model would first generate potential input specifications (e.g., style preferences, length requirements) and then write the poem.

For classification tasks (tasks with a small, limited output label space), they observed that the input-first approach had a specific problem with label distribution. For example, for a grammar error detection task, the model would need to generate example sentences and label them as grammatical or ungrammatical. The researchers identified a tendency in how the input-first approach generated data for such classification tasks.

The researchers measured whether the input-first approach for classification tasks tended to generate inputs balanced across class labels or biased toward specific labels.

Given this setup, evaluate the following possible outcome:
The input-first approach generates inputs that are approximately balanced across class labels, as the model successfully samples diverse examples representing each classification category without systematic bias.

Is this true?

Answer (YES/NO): NO